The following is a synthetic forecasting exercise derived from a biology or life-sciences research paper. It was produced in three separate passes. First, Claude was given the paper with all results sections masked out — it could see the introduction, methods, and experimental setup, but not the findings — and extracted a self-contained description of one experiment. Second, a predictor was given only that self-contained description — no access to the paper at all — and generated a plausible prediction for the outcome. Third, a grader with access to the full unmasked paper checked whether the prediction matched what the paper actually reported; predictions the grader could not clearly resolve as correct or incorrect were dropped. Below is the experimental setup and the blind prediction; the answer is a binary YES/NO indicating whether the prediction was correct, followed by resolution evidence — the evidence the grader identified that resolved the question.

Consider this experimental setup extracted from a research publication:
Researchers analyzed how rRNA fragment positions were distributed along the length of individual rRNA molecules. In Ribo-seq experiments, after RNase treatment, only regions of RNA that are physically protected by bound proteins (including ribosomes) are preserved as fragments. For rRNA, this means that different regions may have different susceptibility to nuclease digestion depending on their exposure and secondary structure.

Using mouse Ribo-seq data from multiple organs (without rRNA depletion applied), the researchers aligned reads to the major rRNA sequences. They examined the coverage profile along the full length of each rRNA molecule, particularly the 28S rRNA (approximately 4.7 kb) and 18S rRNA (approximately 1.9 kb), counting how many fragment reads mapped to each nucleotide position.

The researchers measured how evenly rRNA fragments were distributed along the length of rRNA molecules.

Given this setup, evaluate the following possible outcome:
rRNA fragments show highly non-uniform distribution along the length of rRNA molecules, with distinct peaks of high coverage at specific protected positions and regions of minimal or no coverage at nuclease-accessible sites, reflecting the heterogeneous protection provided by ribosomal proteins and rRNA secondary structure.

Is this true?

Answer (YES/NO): YES